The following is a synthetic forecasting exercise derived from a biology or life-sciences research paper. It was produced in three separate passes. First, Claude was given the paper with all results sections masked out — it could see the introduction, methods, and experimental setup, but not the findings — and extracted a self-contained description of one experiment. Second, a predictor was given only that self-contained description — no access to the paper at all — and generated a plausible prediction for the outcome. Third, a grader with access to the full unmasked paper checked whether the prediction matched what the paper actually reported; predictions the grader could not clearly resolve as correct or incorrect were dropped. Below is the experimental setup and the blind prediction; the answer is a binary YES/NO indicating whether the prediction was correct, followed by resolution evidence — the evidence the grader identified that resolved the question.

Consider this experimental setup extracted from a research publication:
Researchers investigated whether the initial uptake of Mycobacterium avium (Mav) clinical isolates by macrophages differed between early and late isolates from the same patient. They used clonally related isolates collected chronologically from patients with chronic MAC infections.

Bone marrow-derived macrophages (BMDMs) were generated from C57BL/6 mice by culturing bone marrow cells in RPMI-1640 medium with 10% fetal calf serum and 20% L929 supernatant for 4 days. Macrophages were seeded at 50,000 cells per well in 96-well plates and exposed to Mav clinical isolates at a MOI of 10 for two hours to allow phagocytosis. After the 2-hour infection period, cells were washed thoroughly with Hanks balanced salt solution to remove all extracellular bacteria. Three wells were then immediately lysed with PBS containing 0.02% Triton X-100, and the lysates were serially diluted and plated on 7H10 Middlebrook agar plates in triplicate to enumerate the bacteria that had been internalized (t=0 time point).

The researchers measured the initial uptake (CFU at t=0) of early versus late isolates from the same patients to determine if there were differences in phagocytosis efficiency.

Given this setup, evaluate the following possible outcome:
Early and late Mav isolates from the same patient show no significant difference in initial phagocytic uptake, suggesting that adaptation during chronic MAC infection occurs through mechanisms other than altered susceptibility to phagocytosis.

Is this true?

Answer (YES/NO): YES